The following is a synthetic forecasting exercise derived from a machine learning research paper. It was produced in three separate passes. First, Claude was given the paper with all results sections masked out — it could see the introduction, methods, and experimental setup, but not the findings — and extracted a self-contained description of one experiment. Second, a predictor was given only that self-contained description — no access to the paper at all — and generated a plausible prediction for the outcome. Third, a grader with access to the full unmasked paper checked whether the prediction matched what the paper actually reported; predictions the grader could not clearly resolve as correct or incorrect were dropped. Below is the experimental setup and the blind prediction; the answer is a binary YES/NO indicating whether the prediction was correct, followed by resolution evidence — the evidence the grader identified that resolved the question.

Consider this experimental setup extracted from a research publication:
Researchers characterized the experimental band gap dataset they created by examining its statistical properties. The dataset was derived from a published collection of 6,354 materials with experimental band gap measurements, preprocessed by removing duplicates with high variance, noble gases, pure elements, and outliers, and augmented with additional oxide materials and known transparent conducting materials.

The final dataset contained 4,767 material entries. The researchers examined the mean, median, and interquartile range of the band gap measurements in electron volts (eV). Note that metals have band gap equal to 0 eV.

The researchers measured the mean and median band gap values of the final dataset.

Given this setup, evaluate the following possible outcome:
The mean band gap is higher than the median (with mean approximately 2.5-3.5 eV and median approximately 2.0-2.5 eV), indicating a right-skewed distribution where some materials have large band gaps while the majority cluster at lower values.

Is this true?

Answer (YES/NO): NO